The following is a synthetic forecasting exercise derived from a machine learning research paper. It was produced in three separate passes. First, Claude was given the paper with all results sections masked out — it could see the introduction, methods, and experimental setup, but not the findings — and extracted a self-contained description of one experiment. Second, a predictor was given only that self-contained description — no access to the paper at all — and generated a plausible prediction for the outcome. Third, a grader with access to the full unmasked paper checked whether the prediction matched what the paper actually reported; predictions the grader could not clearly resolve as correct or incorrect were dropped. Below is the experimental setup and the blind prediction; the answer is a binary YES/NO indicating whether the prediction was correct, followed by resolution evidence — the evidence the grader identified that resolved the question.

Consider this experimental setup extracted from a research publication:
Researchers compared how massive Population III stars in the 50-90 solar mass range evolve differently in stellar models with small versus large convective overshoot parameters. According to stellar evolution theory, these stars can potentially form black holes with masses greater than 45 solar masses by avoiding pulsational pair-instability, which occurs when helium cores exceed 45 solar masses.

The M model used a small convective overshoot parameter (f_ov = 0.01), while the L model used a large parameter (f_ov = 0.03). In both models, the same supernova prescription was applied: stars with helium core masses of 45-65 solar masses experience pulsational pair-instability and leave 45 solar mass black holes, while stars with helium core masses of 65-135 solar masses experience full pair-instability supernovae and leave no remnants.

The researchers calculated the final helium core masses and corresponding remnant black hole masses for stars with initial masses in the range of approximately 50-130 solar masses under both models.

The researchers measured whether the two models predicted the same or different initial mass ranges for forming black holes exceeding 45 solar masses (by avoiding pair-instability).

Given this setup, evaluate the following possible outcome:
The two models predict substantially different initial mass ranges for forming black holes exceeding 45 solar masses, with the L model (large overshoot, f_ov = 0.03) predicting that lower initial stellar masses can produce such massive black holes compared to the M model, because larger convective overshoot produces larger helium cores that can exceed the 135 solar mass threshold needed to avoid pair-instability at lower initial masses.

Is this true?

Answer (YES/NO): NO